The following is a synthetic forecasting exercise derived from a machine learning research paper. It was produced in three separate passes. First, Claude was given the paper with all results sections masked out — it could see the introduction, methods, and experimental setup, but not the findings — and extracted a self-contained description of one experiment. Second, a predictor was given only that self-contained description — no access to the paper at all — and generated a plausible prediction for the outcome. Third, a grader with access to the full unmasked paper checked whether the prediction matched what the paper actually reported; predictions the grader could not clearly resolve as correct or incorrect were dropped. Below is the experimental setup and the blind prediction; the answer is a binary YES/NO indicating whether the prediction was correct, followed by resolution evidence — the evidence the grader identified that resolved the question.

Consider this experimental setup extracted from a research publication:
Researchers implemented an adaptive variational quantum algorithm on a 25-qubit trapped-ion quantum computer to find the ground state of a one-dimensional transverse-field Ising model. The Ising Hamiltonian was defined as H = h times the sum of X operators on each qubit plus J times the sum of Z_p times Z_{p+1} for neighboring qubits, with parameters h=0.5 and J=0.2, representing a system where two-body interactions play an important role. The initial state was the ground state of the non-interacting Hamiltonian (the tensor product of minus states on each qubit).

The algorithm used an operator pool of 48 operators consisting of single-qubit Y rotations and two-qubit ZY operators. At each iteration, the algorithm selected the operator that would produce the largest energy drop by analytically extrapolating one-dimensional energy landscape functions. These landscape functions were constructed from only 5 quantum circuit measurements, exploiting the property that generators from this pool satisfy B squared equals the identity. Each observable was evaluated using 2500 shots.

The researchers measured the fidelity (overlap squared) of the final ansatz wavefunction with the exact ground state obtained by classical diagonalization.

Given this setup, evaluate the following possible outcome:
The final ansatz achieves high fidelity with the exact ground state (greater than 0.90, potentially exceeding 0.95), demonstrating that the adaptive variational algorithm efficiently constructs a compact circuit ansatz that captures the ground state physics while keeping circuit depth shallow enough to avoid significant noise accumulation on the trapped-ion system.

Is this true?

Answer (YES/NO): YES